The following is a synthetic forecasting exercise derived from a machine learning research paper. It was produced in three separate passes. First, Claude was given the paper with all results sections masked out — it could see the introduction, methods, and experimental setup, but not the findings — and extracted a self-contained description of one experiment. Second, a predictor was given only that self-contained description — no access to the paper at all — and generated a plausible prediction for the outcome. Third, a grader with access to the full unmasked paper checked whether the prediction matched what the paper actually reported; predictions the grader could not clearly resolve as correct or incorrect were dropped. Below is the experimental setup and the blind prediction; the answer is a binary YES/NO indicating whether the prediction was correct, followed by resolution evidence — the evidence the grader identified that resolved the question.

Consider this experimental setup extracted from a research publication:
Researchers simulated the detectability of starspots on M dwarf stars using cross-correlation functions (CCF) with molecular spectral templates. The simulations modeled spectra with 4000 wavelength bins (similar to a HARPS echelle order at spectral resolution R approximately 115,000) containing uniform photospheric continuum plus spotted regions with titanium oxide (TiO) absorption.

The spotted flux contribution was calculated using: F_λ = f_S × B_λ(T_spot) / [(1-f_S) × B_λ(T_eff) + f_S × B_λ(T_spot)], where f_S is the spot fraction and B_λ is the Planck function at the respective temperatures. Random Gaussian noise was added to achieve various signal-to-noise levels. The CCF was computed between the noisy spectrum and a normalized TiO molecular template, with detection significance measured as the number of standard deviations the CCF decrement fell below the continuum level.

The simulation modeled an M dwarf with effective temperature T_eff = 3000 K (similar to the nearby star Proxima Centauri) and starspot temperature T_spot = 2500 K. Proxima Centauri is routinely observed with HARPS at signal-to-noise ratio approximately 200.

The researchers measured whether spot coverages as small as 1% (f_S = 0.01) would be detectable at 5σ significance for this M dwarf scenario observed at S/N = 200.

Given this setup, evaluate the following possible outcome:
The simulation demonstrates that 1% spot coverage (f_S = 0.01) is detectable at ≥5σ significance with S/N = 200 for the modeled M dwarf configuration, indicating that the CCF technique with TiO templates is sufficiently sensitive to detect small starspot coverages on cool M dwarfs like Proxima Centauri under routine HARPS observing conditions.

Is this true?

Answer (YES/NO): YES